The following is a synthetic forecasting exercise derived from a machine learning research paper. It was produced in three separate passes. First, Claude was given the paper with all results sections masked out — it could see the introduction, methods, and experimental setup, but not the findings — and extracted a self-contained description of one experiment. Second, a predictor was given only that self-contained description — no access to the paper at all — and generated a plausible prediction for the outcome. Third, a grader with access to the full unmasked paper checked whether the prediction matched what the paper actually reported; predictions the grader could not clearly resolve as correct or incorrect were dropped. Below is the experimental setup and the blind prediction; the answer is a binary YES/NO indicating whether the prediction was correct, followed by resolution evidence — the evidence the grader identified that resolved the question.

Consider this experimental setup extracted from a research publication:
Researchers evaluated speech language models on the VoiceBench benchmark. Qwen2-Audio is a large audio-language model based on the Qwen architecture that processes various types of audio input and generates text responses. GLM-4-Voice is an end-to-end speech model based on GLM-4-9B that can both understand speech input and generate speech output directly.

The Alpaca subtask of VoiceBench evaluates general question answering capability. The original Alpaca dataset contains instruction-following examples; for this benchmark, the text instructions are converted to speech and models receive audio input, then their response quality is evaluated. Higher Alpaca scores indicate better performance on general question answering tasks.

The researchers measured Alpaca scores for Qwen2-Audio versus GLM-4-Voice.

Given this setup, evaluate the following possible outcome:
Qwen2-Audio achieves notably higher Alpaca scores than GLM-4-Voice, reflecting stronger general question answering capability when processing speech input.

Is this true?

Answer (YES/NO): NO